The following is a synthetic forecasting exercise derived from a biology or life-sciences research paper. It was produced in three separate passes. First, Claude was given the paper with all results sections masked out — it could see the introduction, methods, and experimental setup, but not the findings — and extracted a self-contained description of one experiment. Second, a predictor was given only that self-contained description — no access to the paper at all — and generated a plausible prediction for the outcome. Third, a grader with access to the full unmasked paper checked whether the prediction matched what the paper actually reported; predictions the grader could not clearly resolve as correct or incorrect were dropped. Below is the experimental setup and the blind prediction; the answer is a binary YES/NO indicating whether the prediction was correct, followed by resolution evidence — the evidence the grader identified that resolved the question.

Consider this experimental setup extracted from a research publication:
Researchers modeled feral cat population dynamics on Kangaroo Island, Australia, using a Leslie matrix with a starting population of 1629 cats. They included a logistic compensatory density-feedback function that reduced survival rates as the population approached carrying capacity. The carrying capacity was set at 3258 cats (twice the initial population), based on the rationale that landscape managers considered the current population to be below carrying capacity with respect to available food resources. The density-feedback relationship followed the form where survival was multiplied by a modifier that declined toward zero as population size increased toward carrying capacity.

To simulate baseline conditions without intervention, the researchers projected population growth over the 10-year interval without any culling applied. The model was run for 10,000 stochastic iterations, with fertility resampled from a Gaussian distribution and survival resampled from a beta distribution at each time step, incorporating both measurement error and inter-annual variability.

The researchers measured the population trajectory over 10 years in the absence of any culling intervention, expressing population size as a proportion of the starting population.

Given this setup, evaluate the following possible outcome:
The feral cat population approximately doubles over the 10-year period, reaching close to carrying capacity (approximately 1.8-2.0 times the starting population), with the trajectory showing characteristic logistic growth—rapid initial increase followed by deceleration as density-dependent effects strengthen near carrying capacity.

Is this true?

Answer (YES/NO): YES